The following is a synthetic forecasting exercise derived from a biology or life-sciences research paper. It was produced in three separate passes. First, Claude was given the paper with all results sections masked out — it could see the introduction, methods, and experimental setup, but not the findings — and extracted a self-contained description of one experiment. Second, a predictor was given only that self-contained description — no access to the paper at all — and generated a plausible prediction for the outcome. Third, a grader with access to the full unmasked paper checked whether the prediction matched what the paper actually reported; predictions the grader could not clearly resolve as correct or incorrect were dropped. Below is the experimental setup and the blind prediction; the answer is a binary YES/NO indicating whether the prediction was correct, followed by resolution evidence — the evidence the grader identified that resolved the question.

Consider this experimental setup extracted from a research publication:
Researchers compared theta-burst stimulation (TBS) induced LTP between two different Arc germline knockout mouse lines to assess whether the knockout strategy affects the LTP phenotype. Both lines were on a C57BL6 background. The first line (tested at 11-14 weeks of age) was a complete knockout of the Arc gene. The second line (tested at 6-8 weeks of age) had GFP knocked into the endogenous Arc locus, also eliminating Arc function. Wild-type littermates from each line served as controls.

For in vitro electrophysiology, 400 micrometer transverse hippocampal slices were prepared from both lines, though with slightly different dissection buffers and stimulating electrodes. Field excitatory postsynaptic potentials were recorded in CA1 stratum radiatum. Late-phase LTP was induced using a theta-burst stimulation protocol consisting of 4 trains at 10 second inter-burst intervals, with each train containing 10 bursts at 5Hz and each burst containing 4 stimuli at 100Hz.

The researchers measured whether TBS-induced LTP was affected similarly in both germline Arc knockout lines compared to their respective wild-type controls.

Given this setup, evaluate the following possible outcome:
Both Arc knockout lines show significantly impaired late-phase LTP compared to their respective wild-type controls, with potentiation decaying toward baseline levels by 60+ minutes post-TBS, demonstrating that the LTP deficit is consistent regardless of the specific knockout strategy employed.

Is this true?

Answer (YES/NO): NO